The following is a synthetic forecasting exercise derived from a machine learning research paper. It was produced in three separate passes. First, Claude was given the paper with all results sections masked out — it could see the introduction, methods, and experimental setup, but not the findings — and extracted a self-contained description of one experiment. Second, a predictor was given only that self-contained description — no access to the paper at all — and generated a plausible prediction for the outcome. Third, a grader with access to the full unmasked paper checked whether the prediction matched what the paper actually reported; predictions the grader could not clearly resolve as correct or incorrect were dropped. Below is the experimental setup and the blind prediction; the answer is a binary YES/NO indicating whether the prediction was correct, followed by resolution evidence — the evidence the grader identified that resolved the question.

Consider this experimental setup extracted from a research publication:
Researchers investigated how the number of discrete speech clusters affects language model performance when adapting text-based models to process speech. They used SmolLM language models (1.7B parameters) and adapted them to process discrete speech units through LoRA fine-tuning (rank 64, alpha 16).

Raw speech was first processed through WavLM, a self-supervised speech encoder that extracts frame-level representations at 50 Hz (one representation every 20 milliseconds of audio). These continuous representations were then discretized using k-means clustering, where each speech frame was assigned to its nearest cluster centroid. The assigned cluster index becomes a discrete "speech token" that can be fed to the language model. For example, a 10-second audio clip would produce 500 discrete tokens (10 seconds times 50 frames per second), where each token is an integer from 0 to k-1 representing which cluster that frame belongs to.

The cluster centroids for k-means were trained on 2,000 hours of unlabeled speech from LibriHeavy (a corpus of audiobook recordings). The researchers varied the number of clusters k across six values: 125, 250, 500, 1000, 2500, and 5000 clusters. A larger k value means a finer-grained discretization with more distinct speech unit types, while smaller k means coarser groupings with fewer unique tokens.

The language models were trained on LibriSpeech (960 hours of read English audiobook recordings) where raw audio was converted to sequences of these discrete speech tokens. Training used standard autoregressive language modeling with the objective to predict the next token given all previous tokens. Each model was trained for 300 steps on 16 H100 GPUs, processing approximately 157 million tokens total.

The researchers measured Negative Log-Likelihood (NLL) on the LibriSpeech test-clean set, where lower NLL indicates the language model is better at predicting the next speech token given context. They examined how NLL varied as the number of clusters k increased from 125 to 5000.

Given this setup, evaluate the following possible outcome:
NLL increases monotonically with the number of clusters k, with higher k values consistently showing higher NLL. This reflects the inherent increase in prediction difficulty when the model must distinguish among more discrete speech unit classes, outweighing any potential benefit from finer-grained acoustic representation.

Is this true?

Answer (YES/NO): NO